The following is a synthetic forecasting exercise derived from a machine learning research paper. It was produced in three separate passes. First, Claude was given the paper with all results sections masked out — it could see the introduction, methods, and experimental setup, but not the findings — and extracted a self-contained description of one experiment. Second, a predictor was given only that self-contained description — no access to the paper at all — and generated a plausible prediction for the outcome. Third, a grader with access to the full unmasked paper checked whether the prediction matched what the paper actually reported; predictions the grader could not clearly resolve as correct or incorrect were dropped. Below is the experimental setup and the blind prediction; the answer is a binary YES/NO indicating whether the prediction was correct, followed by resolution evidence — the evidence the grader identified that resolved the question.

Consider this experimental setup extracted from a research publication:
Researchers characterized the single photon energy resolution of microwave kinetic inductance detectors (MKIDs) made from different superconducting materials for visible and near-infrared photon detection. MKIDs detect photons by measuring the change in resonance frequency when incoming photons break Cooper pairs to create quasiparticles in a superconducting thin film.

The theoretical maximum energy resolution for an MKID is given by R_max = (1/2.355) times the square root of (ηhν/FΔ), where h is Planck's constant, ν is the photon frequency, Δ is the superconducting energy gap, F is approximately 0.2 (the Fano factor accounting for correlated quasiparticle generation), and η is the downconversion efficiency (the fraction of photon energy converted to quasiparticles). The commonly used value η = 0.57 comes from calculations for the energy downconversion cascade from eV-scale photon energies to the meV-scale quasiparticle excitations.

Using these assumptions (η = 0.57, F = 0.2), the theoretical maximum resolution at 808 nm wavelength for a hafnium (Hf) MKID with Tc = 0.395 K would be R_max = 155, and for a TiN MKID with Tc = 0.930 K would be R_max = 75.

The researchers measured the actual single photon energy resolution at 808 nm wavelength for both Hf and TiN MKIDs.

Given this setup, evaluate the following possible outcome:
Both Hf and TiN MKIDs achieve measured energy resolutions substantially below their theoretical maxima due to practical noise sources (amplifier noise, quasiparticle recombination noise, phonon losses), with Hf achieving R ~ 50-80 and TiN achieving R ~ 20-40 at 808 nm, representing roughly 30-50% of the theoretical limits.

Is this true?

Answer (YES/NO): NO